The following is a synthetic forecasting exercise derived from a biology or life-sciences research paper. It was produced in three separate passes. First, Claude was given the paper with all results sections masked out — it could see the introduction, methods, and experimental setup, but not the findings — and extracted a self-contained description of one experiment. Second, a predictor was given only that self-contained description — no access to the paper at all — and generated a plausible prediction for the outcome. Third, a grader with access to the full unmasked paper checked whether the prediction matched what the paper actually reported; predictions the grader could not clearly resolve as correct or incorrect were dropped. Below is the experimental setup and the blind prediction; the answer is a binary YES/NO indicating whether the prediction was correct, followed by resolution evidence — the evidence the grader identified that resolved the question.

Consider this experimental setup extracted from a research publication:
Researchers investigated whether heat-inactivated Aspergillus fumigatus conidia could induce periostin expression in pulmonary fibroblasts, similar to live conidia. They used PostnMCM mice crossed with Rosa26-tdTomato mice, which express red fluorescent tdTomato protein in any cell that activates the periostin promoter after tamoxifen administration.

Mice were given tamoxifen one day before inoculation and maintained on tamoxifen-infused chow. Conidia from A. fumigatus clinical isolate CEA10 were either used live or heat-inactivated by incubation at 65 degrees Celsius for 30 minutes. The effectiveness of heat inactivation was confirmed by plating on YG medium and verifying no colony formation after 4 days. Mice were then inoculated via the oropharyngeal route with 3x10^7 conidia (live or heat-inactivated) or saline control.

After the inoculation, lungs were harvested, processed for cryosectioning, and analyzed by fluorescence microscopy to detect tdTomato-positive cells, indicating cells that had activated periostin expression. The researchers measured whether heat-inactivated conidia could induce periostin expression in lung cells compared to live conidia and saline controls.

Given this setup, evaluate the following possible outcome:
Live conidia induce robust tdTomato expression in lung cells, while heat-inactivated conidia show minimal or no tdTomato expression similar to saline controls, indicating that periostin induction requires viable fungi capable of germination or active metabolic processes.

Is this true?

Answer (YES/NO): NO